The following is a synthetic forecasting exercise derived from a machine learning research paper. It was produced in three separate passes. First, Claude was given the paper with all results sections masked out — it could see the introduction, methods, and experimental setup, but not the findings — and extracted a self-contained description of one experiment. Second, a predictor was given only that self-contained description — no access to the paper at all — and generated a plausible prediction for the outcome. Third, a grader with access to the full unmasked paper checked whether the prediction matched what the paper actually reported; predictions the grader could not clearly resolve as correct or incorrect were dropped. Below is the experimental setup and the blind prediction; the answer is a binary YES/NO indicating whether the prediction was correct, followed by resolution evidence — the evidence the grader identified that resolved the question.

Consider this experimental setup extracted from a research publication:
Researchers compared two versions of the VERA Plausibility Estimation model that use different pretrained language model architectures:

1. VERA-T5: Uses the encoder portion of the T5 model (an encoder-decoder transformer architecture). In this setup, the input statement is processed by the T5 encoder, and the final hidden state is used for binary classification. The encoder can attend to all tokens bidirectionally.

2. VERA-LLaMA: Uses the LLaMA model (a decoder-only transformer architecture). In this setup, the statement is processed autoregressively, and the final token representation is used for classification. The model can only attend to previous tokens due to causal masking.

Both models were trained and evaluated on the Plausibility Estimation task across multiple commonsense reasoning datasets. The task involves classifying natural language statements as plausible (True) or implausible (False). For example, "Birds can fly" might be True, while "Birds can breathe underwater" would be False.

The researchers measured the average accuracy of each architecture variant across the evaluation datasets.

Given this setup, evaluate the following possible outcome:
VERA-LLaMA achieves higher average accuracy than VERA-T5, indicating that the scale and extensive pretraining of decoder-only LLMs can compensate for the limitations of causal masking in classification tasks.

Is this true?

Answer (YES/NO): NO